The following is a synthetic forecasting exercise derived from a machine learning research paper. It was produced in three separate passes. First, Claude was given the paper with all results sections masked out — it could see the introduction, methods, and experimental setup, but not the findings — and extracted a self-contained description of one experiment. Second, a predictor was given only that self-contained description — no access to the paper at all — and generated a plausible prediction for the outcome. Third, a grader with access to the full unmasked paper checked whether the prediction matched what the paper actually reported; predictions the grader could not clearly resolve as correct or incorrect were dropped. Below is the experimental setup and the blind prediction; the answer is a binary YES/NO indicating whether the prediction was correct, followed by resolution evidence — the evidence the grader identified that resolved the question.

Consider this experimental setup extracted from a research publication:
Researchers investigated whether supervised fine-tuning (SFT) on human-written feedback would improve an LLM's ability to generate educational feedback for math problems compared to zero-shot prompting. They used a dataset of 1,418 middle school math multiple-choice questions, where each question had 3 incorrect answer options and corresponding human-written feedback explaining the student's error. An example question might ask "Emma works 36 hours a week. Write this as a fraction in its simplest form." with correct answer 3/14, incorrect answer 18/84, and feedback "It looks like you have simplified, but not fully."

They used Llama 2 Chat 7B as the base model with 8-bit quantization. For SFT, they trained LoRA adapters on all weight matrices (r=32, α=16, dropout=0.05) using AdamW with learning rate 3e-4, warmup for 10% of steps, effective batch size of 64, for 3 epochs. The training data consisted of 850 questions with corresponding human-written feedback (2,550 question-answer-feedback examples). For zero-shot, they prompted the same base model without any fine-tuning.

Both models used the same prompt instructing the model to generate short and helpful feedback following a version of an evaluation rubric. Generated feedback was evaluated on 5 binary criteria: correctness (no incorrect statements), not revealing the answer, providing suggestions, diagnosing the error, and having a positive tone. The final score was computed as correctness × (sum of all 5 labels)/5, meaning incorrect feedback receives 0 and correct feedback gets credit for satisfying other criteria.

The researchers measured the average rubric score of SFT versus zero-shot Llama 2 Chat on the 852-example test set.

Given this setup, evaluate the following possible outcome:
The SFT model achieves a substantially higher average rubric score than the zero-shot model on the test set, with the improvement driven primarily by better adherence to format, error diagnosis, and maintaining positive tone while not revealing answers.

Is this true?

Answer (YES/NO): NO